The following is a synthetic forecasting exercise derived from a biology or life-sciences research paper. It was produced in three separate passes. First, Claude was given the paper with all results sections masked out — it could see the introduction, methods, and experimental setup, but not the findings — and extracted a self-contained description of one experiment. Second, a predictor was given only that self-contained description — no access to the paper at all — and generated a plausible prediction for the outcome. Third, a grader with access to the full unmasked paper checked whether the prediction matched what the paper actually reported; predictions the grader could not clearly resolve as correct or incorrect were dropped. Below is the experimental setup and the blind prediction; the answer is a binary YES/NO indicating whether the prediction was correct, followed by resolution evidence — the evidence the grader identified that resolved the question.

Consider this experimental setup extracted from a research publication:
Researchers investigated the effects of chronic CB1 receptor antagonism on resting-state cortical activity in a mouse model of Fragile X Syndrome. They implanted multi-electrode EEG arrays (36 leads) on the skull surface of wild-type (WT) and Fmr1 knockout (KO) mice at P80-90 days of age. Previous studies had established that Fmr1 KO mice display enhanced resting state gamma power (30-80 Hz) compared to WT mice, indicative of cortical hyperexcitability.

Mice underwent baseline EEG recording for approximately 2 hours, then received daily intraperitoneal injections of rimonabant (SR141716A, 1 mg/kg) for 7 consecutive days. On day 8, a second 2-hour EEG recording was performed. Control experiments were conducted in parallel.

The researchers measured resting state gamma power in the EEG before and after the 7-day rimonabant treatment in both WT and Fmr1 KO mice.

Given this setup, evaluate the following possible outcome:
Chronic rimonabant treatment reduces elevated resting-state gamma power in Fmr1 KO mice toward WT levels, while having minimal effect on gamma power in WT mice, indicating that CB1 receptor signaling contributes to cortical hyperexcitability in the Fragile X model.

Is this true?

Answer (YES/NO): NO